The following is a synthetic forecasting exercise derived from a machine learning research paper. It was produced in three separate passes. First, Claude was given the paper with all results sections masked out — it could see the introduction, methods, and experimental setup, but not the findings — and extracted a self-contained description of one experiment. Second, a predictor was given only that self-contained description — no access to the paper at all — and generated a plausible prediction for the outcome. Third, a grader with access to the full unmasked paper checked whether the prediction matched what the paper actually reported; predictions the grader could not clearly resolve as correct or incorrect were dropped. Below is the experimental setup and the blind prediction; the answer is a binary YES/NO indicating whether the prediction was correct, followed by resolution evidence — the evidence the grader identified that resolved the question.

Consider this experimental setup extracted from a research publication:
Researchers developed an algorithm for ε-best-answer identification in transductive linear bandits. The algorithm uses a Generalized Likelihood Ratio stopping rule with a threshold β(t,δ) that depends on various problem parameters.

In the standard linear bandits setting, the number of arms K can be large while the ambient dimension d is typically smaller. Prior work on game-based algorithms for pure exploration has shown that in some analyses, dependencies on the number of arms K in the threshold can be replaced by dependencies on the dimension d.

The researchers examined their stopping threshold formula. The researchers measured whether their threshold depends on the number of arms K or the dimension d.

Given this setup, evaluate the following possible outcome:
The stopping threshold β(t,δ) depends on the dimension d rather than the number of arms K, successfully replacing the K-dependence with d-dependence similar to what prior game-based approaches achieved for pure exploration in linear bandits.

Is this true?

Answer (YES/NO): NO